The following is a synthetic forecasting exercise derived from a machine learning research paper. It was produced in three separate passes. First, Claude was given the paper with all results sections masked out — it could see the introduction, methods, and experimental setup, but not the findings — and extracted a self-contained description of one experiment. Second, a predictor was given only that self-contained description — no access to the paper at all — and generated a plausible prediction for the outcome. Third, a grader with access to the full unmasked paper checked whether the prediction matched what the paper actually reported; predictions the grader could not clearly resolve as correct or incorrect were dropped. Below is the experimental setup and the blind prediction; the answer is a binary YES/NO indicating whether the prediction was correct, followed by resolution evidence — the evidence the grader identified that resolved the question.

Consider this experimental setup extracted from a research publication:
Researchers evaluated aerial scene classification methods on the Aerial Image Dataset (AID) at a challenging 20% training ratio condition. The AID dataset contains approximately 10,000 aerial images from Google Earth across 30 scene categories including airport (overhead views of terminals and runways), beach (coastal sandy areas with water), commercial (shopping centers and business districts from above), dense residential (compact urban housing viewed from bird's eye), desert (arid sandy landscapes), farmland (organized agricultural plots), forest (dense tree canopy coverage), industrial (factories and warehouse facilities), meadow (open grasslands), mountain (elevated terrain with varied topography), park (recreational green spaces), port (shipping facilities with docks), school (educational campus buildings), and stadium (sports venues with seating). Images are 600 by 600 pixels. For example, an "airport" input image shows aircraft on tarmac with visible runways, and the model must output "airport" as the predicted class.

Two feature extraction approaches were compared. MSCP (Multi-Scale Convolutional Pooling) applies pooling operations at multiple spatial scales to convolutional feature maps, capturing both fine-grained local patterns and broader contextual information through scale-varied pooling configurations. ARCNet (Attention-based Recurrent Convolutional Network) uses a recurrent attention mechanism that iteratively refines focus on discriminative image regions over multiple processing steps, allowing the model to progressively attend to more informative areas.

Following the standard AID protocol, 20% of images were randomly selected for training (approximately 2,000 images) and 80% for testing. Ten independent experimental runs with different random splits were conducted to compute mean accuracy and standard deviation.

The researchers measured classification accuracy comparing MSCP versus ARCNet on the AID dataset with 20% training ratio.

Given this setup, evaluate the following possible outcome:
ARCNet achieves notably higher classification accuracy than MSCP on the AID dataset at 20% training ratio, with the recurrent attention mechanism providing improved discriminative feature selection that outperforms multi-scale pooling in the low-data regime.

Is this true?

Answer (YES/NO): NO